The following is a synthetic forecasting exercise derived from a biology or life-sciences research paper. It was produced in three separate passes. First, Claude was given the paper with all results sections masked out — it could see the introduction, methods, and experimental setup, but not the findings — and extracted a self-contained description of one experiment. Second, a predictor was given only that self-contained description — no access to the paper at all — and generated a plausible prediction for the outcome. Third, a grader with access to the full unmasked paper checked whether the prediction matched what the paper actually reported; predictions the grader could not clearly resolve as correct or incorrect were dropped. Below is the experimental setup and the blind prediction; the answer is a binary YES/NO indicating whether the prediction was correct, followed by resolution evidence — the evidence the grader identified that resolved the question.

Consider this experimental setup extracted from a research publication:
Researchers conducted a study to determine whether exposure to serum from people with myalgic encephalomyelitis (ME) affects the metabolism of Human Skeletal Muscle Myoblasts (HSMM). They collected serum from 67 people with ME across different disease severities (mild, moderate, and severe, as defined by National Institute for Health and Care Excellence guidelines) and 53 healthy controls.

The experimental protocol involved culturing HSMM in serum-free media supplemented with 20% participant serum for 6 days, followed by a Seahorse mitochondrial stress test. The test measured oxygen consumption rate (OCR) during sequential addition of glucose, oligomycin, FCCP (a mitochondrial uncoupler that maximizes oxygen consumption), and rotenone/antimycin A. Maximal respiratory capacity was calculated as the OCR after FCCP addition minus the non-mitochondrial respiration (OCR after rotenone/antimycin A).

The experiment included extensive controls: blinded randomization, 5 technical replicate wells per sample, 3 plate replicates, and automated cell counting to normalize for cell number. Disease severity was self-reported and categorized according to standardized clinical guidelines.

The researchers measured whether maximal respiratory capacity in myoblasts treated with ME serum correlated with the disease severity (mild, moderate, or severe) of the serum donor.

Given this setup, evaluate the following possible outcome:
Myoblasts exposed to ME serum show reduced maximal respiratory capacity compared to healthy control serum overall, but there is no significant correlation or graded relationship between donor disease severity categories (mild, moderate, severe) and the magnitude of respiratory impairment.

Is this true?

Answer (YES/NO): NO